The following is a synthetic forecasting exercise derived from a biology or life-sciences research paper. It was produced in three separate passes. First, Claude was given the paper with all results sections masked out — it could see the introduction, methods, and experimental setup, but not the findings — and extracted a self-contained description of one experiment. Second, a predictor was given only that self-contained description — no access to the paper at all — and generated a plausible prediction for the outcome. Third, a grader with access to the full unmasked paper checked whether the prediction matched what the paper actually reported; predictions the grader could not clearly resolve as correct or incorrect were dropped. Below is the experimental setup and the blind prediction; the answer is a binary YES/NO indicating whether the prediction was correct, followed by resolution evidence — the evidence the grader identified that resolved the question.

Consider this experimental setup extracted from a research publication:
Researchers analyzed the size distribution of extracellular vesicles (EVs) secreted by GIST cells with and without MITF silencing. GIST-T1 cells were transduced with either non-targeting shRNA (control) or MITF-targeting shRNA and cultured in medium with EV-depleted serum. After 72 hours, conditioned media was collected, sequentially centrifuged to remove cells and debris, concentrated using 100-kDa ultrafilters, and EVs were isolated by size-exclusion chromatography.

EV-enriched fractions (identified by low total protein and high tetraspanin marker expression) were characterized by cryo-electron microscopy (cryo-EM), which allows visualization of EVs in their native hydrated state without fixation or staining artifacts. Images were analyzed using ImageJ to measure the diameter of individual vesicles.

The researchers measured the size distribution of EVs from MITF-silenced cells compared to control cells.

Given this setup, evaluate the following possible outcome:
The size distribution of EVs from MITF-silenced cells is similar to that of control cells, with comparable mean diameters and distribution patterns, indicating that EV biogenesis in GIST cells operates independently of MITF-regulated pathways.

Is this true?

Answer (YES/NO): YES